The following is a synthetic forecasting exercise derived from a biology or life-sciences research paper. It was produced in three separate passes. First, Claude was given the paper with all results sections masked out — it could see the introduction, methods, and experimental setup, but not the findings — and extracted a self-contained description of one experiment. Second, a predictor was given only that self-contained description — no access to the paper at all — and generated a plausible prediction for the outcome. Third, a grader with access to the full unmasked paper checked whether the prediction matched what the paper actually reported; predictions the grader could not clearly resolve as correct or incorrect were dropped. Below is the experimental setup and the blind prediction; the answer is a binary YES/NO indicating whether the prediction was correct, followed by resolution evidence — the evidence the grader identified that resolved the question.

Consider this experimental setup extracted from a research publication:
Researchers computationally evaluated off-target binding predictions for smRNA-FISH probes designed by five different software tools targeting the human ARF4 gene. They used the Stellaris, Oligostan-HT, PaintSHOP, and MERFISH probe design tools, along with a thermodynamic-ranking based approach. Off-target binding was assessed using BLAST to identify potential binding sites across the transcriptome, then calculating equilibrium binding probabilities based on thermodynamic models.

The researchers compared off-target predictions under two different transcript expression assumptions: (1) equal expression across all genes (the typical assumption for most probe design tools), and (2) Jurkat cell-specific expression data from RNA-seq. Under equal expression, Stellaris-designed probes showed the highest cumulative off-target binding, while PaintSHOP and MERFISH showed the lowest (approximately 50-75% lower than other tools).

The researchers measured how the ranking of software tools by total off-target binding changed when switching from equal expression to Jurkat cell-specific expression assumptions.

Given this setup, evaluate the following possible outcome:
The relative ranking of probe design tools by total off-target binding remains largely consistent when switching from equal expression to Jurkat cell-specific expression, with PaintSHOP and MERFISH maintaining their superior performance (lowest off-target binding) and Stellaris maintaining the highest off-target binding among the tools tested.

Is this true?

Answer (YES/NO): NO